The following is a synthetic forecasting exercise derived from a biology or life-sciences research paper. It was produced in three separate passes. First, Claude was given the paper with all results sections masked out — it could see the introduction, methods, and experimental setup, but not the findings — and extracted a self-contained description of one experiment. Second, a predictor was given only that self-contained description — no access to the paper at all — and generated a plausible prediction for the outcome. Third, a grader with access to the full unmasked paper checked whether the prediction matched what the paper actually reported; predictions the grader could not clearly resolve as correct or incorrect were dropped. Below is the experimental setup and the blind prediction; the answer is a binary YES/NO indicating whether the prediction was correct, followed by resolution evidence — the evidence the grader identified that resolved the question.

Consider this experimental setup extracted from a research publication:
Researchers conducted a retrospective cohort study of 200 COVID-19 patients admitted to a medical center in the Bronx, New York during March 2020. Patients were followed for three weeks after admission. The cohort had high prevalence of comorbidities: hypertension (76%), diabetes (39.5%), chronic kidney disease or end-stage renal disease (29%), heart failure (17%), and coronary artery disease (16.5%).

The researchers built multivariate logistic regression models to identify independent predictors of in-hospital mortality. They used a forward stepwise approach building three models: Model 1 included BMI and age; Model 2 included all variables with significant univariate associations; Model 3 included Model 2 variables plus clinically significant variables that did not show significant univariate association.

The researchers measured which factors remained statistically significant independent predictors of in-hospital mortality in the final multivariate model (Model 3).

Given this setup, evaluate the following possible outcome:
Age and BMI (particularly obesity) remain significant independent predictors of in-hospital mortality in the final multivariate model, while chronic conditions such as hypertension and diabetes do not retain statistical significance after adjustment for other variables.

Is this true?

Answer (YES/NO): YES